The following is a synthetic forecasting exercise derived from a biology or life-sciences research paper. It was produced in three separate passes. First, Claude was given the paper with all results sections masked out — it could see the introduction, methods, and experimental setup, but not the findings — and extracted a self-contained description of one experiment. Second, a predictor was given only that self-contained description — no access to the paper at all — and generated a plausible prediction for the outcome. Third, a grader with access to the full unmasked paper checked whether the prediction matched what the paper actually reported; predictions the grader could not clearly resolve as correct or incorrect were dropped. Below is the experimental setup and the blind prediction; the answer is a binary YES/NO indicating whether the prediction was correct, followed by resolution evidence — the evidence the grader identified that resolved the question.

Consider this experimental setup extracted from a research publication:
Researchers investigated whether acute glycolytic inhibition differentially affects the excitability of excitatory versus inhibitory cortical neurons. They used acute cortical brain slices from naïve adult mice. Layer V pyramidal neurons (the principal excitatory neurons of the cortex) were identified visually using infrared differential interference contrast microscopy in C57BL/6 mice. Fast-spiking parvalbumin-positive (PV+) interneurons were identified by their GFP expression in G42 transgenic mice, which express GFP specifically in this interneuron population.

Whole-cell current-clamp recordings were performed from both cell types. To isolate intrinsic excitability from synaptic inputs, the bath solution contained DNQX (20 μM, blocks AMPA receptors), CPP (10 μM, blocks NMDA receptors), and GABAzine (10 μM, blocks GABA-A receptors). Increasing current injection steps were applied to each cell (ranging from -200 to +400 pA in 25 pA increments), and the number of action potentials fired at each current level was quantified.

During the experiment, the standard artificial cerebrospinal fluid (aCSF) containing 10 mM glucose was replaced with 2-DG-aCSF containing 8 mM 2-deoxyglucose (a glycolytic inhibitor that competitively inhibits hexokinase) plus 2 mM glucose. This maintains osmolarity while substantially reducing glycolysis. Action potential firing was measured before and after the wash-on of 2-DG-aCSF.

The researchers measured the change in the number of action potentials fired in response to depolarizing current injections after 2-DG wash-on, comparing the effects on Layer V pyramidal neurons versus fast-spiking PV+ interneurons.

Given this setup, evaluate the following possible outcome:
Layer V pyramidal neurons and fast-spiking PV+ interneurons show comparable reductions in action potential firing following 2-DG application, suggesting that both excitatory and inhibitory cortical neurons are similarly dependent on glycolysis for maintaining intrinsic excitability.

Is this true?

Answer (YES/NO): NO